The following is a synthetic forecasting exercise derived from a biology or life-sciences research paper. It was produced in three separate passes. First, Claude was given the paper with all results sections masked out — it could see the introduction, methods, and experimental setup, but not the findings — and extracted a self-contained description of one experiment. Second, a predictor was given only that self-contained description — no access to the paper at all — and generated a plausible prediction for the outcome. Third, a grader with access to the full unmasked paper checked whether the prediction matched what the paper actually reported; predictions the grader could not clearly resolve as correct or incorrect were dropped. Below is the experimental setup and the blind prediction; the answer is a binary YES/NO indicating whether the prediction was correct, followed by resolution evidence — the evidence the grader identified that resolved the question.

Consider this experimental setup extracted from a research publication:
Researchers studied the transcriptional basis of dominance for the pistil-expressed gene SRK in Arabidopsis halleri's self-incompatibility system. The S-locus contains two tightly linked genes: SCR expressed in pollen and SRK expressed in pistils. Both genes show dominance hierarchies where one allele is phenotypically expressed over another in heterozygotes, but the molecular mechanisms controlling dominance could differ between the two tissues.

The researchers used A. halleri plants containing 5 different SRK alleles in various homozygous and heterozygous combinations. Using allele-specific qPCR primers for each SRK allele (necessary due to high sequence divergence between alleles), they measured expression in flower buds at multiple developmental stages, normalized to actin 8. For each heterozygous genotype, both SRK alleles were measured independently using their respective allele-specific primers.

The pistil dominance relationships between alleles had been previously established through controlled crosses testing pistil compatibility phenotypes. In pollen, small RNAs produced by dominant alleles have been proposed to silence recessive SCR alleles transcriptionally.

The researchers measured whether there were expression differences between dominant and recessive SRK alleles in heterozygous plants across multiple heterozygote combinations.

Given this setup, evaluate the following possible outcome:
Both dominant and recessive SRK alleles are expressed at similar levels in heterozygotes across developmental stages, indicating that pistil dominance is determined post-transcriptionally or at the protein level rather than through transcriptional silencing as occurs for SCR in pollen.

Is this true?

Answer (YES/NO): YES